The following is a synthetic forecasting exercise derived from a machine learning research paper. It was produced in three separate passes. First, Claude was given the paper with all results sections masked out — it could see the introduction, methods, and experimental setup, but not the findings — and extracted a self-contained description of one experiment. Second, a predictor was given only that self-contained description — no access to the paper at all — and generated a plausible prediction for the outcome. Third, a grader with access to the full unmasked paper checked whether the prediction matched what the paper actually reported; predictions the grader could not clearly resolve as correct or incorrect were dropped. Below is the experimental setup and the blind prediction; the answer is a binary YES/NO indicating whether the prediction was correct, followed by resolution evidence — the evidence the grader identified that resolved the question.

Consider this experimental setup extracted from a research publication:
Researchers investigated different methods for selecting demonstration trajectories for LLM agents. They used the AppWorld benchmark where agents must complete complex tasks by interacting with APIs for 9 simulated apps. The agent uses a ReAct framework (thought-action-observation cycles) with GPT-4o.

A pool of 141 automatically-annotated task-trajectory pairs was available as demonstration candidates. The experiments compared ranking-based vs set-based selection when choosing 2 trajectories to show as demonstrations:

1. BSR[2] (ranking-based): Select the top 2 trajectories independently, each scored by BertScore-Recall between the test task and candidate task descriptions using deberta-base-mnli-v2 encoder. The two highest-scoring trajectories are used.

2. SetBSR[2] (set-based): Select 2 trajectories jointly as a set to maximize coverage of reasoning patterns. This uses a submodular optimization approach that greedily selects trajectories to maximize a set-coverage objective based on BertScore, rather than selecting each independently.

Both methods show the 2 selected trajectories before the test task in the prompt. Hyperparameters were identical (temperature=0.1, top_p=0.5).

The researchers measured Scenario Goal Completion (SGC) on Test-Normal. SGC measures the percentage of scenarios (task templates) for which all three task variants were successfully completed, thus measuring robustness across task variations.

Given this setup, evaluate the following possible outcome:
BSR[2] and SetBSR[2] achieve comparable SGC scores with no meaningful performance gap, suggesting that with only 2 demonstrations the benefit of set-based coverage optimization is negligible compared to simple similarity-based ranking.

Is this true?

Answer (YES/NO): NO